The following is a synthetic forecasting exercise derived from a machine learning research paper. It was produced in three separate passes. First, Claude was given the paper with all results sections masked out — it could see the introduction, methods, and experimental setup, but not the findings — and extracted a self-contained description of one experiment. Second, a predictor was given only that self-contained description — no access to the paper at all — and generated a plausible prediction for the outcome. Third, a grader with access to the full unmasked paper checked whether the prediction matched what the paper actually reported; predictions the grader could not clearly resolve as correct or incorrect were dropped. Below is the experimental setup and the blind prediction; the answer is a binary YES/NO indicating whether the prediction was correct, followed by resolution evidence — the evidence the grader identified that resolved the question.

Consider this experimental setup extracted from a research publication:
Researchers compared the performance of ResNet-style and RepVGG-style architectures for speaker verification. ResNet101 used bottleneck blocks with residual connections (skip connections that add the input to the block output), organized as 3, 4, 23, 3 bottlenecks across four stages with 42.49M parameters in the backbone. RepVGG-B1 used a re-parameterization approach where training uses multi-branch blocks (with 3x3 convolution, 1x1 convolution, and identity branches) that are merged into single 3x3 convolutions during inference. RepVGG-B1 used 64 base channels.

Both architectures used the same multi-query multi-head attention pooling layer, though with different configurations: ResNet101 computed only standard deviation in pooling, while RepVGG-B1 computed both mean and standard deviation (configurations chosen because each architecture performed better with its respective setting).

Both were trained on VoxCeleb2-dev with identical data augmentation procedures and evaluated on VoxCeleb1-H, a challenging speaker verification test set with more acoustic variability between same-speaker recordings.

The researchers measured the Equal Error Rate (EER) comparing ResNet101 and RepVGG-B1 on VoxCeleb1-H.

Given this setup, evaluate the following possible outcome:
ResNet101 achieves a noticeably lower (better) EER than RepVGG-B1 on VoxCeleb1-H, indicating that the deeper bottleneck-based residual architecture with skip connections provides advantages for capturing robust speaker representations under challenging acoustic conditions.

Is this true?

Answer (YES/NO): YES